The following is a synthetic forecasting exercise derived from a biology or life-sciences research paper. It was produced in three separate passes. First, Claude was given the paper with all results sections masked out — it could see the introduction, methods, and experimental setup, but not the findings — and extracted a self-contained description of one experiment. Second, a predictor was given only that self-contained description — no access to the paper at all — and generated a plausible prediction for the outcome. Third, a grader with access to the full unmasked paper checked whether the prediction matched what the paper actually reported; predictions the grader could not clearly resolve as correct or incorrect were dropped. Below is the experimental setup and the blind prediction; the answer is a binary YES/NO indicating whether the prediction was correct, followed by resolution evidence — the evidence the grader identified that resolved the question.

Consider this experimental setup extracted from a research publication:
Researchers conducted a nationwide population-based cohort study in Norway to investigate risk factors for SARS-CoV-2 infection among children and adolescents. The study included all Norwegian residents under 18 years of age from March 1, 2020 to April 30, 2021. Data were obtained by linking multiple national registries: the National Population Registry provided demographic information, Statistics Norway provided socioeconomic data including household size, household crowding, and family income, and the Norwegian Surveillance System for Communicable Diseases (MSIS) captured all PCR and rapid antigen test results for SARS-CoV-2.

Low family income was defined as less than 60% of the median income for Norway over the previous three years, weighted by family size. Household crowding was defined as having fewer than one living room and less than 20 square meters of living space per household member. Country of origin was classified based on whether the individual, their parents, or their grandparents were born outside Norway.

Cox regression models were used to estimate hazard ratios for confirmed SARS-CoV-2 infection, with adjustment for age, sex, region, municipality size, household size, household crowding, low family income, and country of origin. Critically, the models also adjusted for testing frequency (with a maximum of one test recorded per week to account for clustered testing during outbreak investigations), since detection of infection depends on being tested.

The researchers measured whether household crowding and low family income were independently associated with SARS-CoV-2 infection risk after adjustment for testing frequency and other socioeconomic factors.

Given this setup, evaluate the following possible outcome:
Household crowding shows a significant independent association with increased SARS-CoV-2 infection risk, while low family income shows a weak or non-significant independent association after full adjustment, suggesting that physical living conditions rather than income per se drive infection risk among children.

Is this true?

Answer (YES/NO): NO